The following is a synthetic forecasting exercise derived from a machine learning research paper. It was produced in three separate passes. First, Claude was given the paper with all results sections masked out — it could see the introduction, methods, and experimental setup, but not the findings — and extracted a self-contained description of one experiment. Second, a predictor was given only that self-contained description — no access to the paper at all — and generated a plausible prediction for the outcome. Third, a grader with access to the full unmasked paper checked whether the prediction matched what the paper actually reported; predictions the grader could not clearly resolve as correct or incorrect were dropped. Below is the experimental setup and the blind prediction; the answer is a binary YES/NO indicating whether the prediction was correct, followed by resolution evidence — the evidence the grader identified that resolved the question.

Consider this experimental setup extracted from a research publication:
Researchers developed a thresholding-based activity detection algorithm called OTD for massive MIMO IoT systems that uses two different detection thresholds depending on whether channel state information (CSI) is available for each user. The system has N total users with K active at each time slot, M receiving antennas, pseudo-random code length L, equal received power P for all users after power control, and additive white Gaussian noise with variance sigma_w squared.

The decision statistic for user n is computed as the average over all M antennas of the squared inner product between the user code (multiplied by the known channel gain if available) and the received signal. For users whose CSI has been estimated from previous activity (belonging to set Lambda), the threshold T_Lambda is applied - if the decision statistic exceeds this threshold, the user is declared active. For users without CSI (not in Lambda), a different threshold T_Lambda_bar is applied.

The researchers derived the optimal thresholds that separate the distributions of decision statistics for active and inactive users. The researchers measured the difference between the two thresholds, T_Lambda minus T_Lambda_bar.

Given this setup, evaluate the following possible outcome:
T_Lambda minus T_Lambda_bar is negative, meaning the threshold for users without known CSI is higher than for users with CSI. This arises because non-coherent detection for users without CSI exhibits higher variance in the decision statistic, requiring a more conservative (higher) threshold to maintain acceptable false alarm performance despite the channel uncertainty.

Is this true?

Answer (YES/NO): NO